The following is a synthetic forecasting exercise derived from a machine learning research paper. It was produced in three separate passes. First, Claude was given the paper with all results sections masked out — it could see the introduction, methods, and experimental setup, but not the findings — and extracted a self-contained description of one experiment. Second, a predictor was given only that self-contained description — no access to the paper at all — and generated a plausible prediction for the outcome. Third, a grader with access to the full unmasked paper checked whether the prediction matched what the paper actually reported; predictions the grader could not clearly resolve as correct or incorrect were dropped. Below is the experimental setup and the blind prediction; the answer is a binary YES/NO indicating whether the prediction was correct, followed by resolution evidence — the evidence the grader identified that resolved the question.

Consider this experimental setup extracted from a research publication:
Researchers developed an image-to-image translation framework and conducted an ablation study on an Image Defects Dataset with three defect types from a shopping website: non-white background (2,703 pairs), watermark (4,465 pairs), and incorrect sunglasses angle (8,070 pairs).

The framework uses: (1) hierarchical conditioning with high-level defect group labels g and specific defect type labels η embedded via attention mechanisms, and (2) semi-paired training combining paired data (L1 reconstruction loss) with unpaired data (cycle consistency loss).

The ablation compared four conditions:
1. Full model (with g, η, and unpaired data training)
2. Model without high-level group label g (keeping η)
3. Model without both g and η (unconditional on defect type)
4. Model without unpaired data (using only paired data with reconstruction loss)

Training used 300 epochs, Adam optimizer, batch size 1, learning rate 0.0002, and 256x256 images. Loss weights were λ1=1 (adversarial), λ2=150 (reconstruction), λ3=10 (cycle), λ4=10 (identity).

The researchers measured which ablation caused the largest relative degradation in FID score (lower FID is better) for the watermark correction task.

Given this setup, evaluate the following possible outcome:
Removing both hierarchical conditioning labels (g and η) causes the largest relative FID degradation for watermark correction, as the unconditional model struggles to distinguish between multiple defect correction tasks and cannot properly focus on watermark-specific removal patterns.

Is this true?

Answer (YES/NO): YES